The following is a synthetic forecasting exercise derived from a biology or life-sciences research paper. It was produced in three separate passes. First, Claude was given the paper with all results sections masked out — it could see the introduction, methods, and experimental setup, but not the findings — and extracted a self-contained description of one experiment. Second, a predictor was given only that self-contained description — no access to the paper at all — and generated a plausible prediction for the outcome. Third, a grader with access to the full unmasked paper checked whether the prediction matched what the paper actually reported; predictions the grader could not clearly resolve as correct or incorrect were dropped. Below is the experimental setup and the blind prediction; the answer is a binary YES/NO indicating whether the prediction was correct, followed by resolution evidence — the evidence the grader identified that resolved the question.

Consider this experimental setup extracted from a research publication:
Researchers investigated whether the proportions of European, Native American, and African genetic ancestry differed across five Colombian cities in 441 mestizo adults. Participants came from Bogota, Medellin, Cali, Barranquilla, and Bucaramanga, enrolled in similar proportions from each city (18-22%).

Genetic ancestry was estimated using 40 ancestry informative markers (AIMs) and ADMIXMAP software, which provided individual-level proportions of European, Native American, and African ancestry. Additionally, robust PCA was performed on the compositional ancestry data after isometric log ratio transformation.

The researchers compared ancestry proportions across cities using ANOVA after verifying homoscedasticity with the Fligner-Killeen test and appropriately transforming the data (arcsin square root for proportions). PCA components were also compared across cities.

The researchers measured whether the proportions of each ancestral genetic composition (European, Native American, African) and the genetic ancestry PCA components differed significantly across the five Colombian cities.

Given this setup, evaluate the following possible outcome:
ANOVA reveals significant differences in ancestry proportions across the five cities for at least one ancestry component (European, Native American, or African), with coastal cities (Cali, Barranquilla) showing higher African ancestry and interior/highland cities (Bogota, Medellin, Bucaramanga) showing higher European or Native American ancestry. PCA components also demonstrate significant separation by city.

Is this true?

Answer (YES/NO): YES